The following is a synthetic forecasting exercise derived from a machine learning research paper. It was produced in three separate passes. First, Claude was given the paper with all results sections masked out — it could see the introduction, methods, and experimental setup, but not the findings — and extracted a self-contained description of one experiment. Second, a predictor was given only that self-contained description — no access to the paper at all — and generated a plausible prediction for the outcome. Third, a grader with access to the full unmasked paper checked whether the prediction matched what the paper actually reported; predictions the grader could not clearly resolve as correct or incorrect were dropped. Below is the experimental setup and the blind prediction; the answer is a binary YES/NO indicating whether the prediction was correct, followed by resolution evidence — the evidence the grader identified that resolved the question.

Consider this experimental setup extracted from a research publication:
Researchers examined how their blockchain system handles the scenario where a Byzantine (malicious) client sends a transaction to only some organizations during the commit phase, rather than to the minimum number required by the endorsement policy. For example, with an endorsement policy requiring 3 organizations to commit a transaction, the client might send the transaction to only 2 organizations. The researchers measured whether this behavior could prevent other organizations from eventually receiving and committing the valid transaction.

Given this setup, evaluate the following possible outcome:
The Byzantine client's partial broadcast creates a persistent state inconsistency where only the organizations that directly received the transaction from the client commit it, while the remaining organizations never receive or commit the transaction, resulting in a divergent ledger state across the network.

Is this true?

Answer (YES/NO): NO